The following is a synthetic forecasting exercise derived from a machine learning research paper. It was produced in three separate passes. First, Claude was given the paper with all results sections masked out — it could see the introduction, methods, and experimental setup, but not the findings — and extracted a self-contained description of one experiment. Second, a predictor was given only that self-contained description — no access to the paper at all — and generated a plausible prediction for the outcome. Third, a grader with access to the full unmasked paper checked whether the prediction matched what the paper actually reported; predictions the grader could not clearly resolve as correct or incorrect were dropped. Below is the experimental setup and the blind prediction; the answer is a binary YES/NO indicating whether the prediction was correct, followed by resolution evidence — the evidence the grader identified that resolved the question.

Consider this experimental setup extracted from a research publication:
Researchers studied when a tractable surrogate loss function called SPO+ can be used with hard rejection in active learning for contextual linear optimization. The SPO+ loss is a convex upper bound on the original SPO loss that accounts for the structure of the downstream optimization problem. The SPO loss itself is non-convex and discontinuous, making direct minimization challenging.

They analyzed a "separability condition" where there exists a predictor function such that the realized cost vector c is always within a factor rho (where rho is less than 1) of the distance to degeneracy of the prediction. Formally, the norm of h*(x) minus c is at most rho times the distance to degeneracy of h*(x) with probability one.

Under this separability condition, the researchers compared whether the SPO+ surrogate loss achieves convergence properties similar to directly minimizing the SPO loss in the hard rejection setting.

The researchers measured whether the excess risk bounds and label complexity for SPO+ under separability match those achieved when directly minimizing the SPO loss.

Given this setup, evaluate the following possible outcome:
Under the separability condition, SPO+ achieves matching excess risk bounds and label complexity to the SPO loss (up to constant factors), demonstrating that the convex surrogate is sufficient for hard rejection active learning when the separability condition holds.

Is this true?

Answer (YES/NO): YES